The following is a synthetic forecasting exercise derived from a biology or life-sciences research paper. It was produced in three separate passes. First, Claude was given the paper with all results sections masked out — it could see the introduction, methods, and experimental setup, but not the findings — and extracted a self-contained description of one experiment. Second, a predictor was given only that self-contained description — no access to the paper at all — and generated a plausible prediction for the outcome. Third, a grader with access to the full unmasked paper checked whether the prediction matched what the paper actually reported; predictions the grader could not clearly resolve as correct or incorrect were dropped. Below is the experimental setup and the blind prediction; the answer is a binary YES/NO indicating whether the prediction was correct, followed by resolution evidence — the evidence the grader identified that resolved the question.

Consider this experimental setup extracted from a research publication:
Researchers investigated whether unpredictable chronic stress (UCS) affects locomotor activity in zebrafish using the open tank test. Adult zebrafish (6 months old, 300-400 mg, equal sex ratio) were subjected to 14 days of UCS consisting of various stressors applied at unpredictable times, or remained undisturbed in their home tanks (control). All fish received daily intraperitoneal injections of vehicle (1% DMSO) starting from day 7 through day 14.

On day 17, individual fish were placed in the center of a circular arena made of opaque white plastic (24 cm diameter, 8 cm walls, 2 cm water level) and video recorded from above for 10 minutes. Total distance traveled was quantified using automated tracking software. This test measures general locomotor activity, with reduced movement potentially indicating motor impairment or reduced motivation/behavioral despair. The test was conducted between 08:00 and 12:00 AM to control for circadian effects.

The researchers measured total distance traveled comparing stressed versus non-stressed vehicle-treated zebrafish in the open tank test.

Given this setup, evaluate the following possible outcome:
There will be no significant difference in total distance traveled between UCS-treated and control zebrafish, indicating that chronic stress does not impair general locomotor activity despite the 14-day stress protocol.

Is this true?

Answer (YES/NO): YES